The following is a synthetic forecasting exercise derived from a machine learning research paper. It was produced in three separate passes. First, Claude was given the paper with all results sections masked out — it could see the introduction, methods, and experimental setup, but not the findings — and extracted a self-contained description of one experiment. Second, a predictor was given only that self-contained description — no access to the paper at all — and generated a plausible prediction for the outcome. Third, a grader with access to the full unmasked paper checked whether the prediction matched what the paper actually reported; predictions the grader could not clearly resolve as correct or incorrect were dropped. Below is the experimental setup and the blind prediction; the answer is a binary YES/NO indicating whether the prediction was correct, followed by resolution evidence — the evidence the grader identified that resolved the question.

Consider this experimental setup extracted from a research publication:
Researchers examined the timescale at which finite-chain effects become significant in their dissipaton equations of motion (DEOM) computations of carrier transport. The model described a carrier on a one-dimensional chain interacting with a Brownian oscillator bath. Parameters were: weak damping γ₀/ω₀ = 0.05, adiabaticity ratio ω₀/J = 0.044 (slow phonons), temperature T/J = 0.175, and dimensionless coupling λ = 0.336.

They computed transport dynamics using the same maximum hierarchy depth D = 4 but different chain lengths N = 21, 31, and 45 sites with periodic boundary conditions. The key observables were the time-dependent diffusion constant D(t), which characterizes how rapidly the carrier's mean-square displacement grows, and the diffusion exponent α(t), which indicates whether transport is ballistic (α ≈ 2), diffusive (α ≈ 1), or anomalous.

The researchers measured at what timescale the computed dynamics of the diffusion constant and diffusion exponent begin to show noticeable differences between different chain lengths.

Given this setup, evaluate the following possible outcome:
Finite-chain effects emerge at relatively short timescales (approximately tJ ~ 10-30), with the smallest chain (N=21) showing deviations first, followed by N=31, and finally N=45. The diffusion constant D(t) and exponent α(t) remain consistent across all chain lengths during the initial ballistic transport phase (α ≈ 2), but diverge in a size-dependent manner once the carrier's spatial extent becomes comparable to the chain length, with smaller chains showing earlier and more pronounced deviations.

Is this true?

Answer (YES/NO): NO